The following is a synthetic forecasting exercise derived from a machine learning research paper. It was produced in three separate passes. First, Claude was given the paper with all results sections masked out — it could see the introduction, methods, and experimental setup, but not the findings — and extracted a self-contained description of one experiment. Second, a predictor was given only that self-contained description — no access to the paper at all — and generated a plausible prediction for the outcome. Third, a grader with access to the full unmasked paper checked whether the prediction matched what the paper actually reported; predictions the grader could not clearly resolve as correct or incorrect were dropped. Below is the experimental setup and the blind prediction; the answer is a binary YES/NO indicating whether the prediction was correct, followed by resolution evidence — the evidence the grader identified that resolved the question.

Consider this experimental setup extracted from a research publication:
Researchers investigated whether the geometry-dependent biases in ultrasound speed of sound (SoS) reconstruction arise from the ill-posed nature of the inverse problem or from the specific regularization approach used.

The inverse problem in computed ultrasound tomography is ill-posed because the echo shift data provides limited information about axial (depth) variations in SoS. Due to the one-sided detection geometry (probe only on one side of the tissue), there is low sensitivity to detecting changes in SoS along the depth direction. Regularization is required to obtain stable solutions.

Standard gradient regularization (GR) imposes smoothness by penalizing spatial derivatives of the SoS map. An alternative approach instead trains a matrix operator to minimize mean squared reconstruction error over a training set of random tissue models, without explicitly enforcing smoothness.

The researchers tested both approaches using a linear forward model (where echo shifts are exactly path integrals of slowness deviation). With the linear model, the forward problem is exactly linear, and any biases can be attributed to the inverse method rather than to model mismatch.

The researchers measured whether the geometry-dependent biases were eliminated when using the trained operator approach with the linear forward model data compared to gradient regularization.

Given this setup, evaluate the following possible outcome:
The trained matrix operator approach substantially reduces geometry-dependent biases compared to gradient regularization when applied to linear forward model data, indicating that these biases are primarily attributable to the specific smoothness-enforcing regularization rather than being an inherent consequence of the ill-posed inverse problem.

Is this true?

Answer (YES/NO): YES